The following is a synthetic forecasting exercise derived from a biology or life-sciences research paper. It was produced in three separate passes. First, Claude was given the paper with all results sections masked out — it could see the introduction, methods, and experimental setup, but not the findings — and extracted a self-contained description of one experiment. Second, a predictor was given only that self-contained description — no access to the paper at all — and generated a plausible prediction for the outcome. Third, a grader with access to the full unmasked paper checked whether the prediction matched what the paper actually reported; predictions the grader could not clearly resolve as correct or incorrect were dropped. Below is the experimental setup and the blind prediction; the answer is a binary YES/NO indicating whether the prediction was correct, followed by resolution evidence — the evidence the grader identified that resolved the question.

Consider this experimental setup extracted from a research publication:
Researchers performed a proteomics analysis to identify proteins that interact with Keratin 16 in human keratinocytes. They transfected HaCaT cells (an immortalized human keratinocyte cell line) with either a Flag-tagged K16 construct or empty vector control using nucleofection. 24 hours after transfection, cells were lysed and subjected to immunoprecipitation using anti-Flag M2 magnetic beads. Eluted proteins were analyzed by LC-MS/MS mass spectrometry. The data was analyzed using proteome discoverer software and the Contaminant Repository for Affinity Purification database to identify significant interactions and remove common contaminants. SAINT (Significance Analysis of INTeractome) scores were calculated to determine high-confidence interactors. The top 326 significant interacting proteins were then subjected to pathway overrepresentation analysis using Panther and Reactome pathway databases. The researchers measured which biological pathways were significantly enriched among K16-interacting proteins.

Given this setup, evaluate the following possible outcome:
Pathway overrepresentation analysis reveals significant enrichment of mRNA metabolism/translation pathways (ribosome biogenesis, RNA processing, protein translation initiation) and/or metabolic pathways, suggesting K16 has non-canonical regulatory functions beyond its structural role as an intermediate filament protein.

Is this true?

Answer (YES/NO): NO